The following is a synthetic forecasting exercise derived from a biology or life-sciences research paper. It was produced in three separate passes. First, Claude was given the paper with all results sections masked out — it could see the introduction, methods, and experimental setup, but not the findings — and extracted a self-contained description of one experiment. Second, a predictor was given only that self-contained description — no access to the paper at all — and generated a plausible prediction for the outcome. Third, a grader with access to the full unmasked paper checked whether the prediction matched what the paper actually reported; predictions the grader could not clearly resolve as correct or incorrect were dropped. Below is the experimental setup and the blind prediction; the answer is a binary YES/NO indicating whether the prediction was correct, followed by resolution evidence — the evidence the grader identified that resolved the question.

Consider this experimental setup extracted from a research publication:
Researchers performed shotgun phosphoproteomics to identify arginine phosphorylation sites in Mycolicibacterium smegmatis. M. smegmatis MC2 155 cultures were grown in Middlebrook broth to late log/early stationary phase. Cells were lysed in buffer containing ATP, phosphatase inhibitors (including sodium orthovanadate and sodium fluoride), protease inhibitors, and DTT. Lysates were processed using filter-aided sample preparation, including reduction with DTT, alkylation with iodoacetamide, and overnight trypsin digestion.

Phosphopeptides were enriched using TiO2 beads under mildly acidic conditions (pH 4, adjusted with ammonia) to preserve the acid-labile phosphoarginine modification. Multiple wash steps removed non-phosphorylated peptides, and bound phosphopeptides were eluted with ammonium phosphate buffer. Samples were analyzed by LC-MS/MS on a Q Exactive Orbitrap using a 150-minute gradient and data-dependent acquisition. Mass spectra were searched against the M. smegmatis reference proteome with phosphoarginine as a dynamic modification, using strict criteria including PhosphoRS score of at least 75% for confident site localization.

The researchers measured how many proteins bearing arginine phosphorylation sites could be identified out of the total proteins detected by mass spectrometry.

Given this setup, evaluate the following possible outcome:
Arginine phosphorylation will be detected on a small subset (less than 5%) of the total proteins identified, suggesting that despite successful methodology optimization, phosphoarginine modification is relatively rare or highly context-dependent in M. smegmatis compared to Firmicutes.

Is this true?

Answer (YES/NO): NO